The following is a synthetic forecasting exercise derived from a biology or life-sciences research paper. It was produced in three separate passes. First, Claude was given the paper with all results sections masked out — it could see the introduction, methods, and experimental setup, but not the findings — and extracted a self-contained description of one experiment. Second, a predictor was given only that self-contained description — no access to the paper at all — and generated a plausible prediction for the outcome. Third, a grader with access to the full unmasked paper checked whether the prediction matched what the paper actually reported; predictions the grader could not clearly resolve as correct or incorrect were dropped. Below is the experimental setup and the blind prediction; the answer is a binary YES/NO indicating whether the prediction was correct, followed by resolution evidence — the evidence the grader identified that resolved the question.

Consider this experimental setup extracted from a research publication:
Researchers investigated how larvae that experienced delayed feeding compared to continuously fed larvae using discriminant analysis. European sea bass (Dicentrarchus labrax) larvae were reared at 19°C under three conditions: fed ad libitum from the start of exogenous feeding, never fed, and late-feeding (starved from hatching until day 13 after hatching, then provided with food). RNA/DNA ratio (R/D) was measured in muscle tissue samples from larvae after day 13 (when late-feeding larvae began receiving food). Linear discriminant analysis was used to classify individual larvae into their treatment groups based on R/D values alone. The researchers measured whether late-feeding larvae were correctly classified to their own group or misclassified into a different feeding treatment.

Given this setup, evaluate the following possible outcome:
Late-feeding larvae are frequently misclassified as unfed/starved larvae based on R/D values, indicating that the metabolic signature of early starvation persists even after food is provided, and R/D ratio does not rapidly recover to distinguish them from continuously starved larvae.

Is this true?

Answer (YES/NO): NO